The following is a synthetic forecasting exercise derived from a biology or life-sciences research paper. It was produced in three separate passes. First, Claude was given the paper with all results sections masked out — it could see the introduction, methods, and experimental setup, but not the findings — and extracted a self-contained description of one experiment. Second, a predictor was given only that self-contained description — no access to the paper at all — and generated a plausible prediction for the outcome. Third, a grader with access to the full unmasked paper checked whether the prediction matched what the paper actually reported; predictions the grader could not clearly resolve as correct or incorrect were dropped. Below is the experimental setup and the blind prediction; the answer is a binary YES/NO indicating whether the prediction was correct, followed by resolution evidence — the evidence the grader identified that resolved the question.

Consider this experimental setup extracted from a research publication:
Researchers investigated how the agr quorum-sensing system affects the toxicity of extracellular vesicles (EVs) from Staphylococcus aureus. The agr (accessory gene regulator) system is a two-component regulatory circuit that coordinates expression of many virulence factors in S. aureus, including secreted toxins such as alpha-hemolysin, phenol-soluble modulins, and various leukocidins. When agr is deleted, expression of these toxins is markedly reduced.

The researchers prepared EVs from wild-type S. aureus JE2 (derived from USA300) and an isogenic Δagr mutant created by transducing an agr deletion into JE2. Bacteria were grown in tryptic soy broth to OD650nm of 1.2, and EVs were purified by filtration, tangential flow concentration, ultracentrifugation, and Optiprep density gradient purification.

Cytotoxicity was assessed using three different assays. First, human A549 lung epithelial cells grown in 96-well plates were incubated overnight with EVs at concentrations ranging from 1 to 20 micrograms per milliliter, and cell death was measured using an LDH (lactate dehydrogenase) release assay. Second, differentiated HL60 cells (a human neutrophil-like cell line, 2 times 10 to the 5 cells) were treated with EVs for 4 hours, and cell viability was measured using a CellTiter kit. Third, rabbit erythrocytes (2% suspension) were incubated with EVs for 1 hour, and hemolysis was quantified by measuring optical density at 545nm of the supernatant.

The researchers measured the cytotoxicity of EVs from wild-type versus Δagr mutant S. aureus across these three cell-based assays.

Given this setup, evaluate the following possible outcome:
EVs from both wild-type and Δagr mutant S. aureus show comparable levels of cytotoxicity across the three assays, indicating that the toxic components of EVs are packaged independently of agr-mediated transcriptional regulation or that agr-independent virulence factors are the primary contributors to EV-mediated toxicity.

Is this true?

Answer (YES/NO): NO